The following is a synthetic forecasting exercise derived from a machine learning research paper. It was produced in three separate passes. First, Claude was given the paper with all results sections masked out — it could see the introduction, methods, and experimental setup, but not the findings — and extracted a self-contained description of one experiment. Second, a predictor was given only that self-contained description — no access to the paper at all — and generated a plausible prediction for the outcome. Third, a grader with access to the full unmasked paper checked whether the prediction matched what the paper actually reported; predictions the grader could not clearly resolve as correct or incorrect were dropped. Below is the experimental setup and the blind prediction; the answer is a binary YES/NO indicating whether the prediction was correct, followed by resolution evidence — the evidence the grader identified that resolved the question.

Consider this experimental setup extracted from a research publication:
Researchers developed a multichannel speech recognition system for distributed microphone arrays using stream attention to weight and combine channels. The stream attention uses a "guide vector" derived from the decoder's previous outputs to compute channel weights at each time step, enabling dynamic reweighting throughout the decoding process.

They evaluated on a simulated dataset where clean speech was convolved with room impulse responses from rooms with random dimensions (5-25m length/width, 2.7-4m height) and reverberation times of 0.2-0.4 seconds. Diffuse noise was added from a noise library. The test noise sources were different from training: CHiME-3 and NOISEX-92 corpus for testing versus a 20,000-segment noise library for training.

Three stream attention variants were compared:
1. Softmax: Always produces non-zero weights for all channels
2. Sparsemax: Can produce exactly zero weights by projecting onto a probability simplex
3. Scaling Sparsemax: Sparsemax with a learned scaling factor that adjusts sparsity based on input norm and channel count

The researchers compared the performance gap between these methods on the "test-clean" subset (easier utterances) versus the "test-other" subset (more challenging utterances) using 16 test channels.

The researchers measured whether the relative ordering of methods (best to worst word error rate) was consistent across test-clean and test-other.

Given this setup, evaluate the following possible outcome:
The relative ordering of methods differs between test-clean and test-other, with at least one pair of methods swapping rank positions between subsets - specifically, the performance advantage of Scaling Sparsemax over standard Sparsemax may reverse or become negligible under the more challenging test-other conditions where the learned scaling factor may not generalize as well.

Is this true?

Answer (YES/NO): NO